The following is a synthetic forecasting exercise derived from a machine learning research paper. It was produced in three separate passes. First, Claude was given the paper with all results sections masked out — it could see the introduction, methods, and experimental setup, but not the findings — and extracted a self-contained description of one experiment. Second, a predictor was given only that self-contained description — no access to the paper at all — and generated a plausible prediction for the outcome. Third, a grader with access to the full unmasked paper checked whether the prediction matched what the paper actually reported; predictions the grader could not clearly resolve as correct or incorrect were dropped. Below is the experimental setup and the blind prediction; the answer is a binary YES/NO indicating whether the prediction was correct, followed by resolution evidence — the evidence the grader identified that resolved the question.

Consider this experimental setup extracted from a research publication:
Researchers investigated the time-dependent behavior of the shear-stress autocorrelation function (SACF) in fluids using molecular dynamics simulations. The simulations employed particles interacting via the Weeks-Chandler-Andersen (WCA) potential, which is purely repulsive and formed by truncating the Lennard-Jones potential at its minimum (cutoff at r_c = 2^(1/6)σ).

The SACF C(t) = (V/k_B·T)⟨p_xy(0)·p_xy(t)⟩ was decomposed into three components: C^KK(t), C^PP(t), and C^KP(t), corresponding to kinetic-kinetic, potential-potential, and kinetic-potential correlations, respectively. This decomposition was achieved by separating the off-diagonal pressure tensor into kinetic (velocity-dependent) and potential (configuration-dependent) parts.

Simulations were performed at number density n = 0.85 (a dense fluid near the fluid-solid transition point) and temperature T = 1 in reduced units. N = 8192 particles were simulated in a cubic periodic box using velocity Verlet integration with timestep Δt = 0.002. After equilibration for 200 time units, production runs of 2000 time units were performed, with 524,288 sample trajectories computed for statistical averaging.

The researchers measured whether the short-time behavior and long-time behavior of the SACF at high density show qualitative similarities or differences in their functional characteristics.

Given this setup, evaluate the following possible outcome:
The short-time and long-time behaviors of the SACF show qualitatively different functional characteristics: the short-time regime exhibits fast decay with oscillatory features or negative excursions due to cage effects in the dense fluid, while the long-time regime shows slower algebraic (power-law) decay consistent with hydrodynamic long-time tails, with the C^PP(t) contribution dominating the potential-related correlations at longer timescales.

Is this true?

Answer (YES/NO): NO